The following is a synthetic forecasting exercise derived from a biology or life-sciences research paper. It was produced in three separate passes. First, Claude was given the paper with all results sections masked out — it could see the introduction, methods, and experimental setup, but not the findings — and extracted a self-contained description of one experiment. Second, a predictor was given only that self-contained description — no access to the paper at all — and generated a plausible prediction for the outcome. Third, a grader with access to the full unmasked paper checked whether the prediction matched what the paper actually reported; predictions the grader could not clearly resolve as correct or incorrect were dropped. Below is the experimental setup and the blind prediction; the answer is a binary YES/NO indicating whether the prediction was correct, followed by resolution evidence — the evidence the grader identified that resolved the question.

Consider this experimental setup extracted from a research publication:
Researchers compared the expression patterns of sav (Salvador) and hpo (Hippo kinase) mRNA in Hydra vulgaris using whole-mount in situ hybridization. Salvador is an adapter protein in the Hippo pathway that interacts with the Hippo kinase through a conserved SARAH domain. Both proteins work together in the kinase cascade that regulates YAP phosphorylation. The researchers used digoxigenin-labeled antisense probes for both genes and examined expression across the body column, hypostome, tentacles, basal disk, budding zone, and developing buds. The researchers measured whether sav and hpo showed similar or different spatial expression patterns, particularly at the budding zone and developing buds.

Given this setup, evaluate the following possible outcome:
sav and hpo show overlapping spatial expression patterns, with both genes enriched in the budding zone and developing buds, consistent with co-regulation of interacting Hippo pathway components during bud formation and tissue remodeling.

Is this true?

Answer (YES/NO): NO